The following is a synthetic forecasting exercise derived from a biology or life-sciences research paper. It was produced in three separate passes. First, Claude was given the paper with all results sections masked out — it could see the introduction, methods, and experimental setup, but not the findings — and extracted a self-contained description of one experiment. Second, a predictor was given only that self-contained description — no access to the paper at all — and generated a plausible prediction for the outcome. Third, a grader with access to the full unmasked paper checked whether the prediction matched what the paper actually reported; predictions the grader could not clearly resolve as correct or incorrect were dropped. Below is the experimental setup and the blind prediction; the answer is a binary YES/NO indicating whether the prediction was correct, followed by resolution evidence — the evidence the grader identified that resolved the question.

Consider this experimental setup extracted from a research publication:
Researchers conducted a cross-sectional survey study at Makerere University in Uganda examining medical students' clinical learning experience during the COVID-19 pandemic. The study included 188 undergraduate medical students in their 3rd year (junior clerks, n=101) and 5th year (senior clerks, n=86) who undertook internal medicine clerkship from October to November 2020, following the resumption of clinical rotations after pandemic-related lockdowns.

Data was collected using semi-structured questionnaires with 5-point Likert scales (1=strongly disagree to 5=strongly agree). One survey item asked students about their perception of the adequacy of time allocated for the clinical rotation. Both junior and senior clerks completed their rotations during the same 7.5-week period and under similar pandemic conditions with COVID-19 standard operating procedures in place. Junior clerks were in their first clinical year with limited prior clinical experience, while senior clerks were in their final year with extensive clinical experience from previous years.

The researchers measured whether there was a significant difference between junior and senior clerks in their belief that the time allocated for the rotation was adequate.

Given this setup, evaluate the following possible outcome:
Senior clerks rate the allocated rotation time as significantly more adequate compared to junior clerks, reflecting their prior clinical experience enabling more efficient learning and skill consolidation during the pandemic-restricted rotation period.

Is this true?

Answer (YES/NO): YES